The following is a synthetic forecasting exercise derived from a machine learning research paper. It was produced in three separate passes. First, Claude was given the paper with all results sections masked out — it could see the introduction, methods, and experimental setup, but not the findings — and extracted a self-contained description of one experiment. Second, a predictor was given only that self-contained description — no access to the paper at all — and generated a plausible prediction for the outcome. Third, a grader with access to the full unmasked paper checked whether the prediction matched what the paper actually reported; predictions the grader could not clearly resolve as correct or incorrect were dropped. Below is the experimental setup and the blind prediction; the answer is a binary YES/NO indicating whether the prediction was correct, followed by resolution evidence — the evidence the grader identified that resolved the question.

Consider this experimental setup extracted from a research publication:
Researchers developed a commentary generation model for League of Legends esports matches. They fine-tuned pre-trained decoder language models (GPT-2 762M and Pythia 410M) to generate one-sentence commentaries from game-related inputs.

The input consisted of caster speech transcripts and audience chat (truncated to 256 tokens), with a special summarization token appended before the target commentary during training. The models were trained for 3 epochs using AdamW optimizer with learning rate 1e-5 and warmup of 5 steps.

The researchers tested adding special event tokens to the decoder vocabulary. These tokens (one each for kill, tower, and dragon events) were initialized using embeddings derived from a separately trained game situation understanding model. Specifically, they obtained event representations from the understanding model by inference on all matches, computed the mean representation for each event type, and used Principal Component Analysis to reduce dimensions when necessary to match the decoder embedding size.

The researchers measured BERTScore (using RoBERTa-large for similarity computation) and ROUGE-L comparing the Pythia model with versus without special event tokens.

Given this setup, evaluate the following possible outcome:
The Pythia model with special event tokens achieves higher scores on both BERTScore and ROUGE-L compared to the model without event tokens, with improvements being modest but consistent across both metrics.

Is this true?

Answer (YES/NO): YES